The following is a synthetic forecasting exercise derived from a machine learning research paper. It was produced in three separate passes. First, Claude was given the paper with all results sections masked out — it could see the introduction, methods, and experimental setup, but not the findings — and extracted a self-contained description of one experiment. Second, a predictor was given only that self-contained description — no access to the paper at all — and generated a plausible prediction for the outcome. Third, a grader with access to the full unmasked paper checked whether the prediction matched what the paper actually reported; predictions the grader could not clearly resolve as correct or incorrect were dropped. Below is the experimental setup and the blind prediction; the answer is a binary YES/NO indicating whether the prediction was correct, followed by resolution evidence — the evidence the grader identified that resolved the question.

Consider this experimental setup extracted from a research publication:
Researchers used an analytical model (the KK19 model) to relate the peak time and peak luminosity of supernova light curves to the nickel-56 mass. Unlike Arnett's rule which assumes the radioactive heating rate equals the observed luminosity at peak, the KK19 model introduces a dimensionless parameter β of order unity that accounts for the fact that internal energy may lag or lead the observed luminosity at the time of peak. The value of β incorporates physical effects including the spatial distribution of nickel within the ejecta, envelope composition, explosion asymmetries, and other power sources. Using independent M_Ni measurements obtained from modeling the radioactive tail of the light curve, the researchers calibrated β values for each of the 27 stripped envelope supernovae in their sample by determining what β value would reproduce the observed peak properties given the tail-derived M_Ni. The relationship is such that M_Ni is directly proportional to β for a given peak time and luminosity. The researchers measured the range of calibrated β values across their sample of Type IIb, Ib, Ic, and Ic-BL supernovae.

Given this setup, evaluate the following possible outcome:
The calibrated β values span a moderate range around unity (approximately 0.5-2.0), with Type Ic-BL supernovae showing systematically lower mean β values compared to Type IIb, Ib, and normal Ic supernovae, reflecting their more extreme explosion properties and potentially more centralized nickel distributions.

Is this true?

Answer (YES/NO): NO